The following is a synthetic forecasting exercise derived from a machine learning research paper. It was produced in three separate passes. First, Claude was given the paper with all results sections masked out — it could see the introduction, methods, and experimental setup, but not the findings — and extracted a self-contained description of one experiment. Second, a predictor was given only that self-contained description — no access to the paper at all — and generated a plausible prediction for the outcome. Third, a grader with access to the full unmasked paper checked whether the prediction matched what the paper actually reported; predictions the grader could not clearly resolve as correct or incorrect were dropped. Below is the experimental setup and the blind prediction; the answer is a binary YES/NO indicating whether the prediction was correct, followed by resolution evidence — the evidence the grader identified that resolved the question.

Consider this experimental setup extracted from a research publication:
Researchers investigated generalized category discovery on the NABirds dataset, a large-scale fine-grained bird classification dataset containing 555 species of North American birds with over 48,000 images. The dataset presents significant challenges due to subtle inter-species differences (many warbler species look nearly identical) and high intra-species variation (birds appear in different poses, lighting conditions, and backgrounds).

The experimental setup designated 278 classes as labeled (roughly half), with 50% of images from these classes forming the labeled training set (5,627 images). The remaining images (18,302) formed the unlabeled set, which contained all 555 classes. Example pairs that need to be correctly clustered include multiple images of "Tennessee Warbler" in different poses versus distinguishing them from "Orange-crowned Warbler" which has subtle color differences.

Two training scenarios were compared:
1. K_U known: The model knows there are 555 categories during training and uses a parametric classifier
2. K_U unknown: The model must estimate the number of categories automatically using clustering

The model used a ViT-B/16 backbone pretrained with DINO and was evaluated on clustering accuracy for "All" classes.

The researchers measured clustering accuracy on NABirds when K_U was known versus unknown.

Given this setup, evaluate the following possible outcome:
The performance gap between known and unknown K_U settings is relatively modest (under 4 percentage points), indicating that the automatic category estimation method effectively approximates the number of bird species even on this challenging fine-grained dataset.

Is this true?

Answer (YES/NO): NO